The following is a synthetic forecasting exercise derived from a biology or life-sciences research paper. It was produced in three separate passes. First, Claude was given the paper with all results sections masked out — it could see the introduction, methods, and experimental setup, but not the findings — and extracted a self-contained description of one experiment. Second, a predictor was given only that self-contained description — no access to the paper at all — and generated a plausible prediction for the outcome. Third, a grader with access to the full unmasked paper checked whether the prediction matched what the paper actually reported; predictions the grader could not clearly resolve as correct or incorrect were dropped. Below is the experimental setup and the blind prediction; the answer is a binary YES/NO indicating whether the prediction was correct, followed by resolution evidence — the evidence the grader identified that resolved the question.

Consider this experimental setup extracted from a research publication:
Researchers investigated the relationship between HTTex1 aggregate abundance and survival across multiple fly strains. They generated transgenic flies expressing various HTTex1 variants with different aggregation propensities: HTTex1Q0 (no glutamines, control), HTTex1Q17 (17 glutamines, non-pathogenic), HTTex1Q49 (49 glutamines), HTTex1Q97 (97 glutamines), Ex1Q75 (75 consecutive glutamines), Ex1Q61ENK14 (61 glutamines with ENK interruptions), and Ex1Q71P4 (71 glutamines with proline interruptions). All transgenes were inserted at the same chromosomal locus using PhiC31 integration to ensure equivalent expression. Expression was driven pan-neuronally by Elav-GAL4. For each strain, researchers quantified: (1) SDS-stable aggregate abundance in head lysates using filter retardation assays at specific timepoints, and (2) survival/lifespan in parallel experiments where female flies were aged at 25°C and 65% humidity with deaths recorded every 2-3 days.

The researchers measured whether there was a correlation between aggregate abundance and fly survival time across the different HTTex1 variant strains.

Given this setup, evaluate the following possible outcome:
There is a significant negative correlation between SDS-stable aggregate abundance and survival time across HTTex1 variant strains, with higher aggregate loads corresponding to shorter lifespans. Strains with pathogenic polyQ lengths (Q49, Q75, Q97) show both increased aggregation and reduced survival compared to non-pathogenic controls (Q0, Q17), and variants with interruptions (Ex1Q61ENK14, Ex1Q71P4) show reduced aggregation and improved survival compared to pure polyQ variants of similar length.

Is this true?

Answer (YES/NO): YES